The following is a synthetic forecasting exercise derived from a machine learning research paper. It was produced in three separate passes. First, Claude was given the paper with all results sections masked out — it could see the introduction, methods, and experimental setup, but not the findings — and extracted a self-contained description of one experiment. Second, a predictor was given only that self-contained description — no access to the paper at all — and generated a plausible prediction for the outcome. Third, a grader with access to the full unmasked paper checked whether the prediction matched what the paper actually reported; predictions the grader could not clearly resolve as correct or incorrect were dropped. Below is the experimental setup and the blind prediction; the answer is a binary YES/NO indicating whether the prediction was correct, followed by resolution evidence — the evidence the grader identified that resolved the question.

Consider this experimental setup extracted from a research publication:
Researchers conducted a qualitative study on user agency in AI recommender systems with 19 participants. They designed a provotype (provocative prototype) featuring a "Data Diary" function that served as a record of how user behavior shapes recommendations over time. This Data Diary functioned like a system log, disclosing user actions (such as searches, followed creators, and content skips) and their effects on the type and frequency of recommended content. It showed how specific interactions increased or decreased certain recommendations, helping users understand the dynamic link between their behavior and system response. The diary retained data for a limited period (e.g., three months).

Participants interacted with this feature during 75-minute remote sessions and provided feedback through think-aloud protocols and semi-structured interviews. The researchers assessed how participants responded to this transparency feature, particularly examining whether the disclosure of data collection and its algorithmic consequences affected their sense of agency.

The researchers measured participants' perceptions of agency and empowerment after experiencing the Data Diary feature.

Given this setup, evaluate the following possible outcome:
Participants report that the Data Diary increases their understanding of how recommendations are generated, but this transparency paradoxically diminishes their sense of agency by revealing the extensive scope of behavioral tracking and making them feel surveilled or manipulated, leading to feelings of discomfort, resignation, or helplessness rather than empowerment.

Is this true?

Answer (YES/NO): NO